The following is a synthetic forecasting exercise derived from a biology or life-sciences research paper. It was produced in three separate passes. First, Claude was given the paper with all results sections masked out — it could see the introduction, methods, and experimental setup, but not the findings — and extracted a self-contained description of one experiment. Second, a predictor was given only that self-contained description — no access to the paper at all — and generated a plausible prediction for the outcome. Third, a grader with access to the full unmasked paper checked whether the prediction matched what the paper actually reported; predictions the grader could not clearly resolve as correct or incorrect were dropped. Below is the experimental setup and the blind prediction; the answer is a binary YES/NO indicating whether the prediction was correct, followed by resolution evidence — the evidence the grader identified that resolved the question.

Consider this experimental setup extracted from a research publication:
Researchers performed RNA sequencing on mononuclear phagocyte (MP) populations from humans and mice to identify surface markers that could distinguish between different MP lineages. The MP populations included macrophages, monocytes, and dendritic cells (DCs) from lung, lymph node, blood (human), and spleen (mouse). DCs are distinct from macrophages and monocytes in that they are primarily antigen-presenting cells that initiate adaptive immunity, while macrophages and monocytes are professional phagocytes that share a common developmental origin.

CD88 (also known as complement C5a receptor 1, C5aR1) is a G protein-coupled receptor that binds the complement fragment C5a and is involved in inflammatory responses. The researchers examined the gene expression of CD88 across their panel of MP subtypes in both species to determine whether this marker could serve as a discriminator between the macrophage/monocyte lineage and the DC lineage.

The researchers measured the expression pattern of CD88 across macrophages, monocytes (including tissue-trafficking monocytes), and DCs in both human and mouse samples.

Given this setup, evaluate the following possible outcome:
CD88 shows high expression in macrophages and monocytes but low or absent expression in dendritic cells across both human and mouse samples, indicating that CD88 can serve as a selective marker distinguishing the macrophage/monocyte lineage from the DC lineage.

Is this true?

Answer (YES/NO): YES